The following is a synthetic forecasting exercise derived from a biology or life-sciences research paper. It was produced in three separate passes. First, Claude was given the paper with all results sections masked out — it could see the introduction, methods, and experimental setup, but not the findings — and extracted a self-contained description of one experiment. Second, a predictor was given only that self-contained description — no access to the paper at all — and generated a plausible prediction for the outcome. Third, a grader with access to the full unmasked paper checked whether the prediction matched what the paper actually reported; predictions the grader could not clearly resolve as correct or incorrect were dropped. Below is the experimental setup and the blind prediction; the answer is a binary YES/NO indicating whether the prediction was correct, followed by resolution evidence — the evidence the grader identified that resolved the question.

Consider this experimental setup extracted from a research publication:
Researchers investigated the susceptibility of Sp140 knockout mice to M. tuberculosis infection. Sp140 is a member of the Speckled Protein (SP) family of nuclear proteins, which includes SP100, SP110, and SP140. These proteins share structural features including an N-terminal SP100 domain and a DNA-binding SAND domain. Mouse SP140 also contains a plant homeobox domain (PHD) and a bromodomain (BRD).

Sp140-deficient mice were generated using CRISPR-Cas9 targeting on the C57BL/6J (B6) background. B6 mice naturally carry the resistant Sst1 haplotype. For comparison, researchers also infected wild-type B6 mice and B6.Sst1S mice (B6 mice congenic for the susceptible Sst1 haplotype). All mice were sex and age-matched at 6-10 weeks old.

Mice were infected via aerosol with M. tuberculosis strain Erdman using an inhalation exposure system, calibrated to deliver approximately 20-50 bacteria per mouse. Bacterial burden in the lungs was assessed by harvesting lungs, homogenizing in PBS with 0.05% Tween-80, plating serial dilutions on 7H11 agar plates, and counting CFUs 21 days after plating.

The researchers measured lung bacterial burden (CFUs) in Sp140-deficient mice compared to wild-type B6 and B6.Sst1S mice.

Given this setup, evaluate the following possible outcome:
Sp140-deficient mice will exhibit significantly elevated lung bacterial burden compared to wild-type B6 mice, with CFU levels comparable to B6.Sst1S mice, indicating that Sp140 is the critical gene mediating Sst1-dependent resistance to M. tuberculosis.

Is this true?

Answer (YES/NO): YES